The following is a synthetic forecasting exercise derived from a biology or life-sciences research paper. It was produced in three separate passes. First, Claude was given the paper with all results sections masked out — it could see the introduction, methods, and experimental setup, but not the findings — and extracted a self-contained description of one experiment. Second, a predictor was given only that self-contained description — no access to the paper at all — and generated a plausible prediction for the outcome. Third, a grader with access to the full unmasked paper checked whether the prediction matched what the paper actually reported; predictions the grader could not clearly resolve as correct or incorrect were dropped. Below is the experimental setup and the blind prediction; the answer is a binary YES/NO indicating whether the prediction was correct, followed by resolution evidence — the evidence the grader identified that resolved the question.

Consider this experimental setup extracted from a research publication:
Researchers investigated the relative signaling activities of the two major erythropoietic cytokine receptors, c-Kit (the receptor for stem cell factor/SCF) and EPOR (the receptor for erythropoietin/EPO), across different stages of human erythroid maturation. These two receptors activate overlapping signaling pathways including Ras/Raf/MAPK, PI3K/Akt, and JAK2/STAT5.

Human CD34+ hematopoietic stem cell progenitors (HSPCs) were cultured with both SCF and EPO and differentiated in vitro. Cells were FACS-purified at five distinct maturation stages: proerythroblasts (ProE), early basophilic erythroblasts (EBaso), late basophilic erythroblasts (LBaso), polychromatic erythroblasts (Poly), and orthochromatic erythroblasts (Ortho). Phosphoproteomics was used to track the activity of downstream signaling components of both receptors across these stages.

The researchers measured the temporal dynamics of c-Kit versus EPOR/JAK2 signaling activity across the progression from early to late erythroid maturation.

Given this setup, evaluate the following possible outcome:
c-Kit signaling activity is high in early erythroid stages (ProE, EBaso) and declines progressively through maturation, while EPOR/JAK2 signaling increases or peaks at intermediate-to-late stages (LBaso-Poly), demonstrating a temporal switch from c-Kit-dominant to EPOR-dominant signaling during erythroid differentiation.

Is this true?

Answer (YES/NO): NO